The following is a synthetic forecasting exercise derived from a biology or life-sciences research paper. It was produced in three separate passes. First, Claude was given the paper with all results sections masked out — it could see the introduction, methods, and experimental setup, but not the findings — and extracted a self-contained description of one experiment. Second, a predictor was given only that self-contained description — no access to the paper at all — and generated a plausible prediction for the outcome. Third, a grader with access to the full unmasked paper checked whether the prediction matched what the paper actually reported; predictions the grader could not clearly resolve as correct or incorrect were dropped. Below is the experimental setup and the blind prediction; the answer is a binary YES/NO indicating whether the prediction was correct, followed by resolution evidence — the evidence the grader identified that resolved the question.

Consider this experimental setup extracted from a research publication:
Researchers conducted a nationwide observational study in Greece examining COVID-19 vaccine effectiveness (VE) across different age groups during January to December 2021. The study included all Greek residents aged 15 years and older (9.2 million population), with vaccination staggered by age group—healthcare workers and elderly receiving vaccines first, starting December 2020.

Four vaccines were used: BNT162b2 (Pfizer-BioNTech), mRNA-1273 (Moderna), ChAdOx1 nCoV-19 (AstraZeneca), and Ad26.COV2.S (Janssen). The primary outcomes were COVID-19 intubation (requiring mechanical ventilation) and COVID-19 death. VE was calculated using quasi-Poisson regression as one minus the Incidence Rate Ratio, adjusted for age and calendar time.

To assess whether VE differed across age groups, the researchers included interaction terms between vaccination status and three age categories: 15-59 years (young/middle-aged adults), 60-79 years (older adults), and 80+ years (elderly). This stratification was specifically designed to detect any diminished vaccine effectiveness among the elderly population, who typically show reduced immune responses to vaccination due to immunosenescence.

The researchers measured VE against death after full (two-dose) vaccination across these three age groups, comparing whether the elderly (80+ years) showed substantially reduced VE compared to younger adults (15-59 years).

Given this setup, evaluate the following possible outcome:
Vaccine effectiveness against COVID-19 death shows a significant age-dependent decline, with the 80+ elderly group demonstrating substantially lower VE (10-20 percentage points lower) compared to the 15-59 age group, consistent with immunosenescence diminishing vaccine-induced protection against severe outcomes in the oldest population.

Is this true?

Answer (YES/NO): NO